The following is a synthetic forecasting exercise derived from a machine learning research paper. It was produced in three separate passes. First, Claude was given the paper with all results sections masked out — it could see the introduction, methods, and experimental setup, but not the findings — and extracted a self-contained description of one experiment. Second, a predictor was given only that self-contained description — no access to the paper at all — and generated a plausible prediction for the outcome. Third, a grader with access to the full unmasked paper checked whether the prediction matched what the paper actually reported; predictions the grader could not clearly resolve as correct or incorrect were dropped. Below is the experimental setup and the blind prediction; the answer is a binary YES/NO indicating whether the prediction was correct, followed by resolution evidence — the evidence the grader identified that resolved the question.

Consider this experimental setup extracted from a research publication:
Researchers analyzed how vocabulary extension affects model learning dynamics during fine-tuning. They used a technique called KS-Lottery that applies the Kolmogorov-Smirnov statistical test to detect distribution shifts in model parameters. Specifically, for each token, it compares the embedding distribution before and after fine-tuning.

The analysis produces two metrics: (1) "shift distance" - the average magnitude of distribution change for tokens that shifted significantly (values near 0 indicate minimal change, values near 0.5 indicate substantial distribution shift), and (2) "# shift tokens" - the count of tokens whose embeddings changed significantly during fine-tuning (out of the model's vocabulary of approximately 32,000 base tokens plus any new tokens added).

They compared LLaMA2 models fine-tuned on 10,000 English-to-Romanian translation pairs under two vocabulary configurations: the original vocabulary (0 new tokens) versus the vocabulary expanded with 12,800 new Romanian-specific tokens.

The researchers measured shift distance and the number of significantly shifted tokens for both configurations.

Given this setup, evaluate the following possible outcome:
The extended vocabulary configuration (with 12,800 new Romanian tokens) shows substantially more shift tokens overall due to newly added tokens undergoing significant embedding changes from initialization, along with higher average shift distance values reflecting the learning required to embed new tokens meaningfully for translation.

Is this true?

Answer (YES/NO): NO